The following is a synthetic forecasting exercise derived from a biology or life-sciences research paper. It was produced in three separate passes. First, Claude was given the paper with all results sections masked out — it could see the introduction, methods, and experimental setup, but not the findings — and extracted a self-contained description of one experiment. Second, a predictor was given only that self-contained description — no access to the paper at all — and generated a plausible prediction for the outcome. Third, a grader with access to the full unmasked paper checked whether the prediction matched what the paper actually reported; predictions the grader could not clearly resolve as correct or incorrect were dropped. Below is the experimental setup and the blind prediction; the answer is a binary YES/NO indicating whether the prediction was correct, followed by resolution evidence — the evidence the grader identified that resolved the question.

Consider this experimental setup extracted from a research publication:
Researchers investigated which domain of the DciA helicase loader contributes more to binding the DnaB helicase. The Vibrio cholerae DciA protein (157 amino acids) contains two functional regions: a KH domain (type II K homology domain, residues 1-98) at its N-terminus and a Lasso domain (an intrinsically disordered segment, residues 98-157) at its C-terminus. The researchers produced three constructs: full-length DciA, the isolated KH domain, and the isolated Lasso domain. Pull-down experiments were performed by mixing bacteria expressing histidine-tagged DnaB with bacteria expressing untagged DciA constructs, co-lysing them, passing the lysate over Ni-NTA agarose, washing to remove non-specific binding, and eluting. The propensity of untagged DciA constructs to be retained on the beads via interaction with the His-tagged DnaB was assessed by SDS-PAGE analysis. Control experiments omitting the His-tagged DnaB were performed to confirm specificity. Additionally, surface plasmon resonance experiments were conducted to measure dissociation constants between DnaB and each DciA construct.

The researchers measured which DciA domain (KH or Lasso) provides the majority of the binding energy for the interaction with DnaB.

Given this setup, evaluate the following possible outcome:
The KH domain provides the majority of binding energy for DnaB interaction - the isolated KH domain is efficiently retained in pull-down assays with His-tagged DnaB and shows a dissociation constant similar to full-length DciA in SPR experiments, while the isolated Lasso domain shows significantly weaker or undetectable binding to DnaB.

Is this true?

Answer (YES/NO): NO